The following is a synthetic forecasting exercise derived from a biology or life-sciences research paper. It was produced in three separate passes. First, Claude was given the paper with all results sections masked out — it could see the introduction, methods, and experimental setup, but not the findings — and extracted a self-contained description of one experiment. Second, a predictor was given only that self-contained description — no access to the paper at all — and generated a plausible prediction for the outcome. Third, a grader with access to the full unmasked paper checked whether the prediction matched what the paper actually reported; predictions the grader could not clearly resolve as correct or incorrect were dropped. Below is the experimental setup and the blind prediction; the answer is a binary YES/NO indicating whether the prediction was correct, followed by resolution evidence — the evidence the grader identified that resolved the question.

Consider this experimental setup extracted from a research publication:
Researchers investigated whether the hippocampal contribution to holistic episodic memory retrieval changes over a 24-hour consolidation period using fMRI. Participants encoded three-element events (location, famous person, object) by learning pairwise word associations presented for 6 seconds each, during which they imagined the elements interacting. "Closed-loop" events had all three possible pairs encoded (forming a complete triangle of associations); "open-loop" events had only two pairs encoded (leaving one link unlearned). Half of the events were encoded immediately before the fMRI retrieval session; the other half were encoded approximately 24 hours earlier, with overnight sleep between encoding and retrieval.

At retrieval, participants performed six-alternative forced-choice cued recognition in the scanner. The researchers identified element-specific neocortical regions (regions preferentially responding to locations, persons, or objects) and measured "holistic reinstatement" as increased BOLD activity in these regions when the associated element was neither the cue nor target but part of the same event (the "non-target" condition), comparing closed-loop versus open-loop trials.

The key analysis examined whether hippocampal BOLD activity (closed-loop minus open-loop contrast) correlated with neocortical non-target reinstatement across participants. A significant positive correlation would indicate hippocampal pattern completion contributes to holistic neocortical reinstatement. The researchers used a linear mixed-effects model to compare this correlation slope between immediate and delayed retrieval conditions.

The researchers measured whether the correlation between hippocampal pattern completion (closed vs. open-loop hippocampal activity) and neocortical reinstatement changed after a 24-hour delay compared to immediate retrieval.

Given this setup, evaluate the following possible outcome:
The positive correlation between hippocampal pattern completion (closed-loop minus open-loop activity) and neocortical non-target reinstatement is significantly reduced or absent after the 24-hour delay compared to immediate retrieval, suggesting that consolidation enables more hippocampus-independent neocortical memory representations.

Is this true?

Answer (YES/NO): NO